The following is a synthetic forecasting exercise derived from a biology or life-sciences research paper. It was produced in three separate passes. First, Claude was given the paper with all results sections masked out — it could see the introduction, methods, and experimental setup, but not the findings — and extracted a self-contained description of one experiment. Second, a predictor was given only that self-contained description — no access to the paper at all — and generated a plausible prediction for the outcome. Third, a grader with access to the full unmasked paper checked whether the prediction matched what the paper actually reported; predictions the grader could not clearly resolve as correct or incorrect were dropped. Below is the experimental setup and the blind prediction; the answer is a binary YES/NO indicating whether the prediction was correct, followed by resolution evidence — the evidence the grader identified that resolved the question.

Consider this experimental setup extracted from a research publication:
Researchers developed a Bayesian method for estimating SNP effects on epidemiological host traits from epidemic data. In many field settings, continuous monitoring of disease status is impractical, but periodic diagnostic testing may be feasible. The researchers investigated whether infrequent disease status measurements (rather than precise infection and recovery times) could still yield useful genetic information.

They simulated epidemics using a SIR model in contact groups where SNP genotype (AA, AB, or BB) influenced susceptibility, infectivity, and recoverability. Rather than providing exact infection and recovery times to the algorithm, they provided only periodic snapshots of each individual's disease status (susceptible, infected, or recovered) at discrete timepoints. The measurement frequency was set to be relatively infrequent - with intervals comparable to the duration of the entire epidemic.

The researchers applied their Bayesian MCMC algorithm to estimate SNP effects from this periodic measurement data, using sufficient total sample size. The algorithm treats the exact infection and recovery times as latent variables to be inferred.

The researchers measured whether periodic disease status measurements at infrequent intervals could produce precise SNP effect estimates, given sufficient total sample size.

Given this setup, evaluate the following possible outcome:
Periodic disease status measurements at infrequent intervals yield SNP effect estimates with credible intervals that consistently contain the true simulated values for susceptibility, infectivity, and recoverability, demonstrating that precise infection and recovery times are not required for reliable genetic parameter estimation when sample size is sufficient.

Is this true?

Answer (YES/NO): YES